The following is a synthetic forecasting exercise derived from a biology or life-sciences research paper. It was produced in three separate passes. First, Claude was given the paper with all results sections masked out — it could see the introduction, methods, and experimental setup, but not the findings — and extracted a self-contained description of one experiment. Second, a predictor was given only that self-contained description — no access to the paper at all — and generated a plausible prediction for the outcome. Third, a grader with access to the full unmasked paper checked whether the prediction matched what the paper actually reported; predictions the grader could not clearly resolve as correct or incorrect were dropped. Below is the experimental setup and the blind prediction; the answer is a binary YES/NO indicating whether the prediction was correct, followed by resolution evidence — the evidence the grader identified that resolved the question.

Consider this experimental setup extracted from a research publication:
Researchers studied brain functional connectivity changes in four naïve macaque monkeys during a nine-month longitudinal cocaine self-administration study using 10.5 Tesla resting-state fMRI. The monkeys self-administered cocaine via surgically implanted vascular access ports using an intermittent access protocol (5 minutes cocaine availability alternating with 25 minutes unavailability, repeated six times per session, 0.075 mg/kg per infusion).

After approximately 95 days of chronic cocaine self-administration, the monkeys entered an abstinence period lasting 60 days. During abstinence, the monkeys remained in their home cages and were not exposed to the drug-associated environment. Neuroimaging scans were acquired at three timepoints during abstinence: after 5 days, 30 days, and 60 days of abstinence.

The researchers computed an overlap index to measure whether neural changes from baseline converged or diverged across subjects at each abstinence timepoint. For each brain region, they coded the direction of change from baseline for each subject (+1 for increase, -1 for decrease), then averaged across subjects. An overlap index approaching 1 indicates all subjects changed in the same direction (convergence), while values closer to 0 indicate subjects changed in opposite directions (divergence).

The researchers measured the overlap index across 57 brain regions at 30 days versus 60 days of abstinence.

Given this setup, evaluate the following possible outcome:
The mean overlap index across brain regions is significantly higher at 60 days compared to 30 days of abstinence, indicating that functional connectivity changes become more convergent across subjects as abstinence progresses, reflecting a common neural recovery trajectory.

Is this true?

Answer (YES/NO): NO